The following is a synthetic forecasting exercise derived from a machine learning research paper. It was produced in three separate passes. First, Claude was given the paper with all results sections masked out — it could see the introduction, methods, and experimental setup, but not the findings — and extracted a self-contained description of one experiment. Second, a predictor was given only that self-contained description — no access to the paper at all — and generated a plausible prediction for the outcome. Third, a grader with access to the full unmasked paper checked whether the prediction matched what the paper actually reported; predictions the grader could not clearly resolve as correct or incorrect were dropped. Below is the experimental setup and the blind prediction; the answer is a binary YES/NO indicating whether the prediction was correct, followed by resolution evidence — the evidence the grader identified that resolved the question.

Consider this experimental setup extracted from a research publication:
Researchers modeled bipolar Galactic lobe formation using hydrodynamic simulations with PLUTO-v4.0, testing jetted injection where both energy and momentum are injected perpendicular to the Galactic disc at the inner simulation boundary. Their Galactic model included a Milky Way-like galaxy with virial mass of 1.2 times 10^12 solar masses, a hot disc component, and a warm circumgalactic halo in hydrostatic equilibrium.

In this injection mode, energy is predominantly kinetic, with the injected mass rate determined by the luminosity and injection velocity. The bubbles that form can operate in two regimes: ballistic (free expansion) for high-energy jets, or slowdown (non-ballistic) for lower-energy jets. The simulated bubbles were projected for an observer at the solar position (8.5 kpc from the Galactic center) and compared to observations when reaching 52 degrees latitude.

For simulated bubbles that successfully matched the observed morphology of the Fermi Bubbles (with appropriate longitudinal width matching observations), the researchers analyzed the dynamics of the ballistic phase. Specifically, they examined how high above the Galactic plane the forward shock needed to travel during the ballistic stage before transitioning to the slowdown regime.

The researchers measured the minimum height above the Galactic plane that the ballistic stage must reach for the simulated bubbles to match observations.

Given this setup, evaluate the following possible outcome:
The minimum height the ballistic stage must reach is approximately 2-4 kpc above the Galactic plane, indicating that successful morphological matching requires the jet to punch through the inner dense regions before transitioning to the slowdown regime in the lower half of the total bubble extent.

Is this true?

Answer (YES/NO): NO